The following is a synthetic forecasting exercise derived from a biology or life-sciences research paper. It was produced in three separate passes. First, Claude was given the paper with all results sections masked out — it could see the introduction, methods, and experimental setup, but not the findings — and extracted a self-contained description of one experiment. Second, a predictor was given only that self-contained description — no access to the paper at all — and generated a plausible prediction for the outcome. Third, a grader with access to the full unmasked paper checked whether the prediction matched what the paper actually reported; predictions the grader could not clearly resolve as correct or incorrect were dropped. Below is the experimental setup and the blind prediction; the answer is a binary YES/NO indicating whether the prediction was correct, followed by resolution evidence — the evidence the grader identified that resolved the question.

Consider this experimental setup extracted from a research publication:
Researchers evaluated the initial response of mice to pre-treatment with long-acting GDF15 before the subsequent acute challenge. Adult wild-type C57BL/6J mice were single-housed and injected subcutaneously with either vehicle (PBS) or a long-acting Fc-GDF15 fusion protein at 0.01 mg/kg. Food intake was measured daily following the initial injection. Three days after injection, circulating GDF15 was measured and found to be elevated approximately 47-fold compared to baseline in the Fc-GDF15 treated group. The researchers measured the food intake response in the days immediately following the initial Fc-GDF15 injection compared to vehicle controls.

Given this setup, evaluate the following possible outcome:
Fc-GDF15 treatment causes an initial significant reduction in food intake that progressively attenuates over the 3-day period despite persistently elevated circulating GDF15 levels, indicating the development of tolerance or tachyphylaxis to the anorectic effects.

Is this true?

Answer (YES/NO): NO